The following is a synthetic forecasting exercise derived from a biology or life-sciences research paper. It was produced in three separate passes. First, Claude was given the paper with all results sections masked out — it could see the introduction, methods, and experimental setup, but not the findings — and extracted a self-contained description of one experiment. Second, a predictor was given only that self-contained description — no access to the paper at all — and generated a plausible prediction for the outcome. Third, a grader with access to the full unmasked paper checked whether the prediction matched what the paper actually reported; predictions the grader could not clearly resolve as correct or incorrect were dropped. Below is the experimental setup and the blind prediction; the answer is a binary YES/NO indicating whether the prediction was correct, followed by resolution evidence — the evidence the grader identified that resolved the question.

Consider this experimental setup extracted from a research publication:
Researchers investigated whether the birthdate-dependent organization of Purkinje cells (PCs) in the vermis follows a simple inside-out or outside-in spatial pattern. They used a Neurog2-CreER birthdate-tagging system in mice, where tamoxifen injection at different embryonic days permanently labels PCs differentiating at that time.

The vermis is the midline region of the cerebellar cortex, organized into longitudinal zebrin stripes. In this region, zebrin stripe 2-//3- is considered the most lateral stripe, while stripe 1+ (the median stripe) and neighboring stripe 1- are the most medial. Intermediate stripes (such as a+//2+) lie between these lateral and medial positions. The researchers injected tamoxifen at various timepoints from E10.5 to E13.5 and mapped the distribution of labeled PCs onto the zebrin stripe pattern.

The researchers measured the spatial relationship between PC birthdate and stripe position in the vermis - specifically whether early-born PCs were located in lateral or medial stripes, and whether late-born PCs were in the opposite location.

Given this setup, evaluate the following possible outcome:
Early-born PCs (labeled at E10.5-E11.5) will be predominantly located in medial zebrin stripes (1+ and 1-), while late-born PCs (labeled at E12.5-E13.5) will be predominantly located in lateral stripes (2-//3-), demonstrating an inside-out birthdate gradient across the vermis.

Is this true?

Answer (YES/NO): NO